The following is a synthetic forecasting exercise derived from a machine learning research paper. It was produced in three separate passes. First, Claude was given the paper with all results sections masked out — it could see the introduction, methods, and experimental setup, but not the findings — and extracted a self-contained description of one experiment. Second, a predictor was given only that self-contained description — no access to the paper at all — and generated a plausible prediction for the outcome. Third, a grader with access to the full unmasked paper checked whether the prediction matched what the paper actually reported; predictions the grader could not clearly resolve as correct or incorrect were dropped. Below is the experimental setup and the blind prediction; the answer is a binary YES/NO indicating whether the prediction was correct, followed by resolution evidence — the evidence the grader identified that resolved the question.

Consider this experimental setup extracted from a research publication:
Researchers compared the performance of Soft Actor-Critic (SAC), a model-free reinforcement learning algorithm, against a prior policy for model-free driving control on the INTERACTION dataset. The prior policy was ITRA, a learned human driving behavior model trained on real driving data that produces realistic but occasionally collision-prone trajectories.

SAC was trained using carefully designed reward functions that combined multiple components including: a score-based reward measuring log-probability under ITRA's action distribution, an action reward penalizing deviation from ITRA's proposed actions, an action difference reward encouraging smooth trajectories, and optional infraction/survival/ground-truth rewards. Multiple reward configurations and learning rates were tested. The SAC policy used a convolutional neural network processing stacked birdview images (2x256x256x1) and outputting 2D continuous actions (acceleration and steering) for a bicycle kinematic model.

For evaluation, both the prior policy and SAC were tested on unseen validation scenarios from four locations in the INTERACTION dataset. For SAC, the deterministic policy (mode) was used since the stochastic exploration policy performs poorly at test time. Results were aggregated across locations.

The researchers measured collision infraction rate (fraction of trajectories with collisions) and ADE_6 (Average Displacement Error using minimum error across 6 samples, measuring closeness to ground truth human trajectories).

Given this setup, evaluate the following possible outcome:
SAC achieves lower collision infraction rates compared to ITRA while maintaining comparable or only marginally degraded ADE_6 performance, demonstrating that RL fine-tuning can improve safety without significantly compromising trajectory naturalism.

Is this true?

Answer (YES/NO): NO